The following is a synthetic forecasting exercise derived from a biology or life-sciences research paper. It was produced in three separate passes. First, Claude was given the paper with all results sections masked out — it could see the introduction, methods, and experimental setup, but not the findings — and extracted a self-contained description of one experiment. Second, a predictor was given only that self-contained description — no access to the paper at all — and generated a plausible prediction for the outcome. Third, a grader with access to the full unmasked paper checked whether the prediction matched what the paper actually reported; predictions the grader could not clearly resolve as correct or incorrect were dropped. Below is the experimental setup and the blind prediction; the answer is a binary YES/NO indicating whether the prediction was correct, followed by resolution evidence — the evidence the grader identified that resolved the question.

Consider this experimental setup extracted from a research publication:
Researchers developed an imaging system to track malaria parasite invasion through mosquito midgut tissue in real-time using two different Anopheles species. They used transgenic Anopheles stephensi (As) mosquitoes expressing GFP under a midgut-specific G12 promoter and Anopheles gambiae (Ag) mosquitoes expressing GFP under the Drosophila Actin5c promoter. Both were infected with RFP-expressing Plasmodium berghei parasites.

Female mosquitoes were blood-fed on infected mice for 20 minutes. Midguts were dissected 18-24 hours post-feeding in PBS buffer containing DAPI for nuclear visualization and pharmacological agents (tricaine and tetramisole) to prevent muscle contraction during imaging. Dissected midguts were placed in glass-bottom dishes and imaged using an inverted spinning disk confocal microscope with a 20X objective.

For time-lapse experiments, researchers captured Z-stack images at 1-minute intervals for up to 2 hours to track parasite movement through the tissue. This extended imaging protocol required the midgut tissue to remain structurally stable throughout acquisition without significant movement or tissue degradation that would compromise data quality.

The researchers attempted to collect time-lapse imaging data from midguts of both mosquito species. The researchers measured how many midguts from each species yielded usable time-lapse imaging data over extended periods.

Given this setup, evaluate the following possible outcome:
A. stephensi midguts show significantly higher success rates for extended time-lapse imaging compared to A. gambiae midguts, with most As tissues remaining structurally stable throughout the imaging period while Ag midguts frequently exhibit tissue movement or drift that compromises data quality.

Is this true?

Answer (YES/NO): YES